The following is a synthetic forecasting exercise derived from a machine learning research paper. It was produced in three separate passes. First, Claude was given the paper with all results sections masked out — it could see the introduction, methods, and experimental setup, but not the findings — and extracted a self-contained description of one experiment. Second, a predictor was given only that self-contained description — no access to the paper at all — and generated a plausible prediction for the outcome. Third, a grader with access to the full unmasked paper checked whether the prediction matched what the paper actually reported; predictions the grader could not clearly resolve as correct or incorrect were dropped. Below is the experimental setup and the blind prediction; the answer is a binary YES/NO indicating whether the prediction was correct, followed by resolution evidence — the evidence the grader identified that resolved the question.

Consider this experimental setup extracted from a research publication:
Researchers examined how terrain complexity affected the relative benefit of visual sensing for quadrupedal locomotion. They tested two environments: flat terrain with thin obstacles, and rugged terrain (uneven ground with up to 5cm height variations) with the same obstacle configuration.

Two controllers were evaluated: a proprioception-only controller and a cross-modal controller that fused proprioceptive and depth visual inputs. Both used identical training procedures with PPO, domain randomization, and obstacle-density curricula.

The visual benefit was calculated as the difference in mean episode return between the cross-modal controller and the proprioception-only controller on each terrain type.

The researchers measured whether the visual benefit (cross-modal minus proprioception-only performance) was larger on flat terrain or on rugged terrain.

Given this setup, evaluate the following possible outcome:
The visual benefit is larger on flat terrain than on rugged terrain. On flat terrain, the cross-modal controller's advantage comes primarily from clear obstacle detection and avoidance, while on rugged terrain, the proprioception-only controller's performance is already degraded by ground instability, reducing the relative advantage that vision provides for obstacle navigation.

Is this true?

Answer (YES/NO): NO